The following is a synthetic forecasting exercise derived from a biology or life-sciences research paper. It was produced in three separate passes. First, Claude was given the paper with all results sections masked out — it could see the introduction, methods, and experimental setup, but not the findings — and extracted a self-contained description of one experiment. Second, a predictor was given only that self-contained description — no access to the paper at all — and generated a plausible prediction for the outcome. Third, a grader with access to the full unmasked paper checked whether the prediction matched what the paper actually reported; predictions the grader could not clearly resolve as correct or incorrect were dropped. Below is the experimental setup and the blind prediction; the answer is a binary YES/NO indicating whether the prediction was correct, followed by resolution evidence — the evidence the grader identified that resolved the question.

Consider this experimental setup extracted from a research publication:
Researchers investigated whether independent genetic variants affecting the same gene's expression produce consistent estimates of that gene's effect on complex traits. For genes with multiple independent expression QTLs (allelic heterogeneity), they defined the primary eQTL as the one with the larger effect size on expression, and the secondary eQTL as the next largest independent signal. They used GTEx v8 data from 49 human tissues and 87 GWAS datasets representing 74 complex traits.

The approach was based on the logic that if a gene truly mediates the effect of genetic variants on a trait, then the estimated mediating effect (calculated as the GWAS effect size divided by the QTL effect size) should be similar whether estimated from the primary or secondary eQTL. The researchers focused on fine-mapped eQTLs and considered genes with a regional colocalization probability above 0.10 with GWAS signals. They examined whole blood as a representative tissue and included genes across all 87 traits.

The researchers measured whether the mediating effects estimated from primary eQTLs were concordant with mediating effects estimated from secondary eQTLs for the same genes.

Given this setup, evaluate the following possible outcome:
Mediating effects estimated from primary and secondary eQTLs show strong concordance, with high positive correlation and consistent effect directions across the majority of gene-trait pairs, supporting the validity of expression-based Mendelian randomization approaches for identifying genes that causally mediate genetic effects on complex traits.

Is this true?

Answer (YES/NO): YES